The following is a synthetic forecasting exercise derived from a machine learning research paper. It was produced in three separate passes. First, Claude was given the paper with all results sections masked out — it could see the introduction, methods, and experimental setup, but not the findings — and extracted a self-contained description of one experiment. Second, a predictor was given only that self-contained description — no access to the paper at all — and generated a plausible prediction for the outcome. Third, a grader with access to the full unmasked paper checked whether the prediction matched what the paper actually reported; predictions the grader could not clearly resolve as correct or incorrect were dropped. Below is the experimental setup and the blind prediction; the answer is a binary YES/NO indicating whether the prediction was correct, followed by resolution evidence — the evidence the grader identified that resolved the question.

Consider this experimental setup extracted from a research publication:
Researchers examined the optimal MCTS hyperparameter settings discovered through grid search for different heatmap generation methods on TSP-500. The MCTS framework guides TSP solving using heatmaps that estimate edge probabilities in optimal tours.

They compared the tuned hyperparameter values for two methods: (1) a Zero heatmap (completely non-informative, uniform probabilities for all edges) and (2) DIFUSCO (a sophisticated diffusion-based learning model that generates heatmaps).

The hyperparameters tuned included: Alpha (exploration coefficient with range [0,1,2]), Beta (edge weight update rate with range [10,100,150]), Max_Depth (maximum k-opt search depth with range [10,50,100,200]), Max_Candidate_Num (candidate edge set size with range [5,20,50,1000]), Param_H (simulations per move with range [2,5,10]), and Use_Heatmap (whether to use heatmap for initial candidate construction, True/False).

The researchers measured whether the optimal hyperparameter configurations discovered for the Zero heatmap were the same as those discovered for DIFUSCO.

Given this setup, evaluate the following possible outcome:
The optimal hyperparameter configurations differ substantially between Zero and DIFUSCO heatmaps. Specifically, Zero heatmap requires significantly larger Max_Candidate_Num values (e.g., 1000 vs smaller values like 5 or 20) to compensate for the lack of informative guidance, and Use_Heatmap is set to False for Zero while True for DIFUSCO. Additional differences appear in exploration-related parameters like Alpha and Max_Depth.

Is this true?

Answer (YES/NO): NO